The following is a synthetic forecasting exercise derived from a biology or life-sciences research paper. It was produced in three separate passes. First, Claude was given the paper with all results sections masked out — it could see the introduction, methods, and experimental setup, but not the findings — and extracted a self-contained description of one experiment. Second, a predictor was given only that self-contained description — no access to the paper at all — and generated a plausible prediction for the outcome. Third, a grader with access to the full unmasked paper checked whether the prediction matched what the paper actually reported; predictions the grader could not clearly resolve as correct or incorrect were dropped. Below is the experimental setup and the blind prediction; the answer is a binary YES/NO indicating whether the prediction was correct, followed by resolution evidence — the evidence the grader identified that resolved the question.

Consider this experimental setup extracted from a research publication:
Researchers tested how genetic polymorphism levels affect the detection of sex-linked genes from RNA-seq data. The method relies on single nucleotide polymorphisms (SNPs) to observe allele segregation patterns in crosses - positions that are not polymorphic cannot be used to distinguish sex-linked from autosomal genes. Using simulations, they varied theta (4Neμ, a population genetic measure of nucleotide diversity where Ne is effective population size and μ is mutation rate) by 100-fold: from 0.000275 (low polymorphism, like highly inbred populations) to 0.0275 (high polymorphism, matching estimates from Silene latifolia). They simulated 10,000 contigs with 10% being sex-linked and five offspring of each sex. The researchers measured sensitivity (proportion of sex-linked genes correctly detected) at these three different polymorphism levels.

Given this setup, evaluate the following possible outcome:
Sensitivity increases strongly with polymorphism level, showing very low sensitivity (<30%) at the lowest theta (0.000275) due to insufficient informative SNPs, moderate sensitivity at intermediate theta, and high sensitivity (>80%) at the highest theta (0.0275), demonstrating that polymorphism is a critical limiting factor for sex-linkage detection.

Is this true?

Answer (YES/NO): NO